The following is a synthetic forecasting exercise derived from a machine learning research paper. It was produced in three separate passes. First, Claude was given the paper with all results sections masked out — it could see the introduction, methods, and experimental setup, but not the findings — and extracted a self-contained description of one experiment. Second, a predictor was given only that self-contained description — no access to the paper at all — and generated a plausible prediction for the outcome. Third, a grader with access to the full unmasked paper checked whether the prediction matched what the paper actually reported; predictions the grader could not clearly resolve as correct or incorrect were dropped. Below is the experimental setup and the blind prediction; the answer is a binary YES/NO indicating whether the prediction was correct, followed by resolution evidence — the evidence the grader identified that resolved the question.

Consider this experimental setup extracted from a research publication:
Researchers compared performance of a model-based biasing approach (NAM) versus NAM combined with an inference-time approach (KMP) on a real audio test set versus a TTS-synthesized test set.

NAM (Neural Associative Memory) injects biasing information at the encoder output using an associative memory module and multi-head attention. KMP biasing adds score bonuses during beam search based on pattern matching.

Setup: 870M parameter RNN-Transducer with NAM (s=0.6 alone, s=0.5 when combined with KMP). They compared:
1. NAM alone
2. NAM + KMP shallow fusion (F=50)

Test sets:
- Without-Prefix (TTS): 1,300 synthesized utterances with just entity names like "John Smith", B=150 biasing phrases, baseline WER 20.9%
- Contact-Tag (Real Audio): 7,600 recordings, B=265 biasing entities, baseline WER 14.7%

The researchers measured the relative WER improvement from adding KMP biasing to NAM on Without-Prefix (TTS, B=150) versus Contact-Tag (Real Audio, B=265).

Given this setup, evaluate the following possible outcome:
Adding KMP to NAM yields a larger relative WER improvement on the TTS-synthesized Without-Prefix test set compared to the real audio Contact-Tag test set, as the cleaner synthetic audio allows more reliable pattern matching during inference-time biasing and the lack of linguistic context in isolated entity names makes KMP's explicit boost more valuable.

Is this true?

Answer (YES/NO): YES